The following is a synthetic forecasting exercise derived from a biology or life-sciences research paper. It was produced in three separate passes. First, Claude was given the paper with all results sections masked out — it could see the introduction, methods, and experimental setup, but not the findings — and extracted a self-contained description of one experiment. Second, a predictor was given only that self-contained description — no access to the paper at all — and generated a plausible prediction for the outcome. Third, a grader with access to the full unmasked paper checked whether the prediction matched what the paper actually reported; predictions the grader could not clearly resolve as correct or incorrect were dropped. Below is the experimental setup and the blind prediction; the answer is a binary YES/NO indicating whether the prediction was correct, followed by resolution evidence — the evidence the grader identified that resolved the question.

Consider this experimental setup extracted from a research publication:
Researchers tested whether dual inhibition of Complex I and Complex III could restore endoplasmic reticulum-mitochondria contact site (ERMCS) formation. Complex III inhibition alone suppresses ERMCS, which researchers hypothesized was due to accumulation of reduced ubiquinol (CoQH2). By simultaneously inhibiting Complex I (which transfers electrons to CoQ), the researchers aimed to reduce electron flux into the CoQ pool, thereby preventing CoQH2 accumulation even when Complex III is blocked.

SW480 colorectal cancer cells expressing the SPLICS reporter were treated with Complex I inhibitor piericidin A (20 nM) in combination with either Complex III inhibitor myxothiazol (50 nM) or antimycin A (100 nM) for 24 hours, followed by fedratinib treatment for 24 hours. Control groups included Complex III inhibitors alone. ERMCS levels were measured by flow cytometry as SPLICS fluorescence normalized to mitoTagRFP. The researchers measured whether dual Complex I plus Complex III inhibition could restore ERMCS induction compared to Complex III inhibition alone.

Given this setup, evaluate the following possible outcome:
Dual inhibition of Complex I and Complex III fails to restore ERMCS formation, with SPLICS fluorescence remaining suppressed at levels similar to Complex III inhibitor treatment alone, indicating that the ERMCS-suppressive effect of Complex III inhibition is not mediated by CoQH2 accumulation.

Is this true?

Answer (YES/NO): NO